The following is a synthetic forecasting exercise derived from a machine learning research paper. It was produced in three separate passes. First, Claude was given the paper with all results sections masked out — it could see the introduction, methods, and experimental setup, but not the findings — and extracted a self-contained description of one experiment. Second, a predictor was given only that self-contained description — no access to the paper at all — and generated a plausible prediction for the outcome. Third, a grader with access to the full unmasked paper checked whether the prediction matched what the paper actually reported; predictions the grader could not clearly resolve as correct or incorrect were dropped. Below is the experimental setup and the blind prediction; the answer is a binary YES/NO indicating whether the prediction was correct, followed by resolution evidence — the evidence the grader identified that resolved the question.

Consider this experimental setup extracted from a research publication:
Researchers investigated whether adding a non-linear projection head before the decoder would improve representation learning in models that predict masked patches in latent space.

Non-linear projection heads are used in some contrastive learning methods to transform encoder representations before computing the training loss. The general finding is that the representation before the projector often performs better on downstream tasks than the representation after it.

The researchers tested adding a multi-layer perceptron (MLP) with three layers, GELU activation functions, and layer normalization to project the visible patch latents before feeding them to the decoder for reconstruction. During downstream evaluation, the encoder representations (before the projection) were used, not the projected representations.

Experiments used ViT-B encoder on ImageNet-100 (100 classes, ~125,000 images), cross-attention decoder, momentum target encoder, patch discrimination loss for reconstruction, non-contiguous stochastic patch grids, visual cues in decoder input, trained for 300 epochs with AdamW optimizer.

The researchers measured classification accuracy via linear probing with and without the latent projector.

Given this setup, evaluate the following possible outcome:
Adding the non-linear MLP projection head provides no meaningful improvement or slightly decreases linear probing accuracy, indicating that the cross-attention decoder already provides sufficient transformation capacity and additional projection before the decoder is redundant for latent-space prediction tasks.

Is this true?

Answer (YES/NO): NO